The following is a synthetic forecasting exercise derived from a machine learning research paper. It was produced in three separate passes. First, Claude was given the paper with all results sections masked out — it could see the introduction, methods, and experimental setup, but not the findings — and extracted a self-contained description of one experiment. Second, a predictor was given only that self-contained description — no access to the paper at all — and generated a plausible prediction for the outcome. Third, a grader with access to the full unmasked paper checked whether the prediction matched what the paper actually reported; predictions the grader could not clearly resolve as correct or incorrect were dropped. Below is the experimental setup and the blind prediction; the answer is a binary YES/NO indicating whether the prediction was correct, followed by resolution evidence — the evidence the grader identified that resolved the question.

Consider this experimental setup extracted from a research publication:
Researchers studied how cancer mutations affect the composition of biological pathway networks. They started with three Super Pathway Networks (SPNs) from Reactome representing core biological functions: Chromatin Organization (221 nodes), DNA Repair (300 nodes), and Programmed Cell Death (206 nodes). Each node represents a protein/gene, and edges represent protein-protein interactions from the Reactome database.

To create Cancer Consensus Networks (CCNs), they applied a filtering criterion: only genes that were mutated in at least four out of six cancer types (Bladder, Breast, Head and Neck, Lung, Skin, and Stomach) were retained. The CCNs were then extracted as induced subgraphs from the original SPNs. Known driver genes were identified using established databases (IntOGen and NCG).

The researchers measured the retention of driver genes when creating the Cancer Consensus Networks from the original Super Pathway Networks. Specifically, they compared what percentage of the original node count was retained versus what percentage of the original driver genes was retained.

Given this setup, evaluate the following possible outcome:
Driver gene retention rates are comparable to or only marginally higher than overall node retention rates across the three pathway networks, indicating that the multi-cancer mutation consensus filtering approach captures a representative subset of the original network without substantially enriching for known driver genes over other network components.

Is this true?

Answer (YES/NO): NO